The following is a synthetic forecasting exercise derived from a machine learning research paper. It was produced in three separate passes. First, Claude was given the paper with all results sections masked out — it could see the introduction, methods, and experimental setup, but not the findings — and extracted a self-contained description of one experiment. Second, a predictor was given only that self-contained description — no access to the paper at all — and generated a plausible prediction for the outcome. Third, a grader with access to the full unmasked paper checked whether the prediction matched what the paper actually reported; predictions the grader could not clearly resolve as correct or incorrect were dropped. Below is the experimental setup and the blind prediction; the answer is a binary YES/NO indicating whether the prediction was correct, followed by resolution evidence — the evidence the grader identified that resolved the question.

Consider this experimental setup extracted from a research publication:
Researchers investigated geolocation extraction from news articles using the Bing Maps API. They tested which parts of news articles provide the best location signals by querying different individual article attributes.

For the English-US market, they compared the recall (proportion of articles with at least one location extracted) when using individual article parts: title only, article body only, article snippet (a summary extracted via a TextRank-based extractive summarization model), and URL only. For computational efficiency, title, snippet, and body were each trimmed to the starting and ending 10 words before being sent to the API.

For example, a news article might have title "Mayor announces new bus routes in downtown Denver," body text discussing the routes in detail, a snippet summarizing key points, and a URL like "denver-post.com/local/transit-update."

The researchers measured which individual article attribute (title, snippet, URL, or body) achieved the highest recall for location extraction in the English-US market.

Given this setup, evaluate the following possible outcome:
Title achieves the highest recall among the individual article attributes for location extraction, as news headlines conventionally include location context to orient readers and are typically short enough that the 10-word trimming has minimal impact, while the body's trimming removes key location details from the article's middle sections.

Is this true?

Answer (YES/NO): NO